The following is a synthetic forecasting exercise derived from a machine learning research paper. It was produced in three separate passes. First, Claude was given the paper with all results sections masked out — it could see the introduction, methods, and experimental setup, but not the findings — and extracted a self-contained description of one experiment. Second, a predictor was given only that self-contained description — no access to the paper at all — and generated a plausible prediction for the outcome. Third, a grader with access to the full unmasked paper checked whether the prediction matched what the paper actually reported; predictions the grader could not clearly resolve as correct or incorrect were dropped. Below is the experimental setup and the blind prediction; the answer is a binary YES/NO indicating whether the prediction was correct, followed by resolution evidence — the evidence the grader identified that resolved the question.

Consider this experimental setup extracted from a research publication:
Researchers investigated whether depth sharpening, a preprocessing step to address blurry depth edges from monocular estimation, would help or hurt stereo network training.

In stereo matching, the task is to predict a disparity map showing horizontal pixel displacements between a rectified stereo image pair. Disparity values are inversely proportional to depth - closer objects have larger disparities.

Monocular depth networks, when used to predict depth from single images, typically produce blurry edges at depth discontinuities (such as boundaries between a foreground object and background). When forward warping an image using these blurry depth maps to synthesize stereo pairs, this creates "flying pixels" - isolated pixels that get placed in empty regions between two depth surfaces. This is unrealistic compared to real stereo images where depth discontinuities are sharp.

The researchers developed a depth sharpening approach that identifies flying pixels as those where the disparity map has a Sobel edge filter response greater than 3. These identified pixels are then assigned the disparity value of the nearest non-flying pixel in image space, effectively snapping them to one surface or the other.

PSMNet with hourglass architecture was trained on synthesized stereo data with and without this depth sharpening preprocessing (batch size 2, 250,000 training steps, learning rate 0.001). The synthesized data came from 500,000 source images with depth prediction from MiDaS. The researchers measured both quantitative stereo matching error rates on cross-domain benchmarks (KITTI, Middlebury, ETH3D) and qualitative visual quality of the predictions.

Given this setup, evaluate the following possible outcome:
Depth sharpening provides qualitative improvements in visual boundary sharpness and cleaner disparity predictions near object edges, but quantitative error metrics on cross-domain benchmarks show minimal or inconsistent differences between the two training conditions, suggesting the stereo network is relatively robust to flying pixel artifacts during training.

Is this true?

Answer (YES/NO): NO